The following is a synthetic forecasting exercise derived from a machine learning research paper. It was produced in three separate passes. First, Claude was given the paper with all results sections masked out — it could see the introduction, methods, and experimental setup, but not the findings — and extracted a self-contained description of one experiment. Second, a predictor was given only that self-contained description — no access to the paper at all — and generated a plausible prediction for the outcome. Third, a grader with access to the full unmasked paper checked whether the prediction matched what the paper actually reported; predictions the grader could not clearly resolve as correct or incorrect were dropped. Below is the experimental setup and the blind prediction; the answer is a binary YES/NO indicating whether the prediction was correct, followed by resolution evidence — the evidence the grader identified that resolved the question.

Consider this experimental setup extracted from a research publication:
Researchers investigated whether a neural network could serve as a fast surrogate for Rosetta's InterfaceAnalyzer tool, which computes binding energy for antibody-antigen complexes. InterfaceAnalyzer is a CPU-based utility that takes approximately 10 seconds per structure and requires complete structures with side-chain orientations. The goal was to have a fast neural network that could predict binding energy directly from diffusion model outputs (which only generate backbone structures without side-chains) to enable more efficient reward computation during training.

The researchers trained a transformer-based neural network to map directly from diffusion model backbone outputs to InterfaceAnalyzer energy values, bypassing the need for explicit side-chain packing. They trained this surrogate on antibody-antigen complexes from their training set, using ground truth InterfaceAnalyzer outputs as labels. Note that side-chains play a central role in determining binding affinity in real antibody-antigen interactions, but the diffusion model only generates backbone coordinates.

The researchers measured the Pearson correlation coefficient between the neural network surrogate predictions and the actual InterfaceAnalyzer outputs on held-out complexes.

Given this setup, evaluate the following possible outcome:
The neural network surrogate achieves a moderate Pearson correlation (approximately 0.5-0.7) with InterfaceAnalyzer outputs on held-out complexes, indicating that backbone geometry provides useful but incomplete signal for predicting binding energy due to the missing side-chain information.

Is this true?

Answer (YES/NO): NO